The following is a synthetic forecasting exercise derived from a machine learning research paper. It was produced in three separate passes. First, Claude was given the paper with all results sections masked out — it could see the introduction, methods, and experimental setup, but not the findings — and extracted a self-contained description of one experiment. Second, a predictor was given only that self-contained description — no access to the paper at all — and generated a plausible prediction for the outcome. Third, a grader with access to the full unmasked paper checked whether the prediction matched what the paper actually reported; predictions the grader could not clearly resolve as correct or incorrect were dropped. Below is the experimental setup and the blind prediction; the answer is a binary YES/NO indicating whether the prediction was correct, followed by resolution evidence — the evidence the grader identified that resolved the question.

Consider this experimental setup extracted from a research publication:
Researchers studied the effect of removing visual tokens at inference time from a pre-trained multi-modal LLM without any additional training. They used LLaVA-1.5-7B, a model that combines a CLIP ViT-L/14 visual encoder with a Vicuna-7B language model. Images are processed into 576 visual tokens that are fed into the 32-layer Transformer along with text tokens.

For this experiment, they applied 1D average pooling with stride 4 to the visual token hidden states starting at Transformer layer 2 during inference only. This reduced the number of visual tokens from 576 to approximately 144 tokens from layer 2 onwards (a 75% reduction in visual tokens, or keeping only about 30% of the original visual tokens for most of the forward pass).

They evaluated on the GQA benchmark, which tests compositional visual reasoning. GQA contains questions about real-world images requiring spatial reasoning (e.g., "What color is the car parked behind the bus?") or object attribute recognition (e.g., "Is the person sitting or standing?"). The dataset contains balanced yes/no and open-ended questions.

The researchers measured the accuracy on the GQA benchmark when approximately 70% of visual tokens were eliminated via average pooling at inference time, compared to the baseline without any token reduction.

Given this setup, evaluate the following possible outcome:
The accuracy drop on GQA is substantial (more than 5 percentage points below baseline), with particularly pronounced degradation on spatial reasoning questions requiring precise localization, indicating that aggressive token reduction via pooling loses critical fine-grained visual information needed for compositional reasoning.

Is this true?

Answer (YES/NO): NO